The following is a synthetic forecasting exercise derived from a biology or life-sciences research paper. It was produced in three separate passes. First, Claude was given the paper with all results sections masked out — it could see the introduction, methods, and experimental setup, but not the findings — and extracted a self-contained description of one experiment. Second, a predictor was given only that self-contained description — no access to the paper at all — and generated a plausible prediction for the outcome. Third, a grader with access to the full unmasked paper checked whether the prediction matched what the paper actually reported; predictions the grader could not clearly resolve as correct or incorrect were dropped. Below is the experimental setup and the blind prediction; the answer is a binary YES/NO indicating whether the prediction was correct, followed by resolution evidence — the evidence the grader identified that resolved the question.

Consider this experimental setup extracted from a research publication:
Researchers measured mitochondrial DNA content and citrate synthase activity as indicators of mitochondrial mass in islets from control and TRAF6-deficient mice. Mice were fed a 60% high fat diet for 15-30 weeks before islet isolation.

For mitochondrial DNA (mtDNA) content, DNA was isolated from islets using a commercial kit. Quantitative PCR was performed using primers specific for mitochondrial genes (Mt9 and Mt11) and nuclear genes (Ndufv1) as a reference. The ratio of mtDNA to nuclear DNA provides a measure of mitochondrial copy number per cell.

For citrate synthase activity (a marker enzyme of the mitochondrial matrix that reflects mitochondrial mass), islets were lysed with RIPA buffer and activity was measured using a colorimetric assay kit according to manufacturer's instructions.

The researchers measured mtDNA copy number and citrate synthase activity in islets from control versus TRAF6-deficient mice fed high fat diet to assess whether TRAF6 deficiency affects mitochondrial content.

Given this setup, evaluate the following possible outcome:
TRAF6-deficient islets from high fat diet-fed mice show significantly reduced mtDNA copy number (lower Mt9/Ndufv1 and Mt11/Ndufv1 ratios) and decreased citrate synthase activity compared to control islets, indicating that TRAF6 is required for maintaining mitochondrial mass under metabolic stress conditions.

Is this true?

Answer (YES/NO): NO